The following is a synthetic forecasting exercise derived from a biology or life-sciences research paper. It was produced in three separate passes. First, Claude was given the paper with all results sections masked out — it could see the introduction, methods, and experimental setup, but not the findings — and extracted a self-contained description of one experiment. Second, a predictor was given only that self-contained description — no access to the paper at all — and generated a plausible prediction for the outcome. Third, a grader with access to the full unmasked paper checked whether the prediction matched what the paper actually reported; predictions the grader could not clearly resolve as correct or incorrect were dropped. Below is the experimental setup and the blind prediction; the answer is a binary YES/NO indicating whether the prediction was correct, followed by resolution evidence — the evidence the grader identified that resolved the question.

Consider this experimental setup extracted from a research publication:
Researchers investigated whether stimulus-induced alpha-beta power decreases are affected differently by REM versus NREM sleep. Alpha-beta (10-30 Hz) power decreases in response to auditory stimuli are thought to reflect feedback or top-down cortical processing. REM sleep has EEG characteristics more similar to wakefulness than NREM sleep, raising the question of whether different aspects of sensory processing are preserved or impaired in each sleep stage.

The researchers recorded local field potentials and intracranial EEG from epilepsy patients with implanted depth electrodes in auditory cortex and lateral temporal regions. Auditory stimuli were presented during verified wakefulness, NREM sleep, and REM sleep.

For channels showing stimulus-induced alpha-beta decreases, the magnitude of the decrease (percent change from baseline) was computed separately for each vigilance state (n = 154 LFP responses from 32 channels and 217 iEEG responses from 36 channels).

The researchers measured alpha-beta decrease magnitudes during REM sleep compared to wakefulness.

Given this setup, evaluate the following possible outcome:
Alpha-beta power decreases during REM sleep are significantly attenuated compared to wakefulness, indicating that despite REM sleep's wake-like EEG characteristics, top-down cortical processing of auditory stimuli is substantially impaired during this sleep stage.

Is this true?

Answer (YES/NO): YES